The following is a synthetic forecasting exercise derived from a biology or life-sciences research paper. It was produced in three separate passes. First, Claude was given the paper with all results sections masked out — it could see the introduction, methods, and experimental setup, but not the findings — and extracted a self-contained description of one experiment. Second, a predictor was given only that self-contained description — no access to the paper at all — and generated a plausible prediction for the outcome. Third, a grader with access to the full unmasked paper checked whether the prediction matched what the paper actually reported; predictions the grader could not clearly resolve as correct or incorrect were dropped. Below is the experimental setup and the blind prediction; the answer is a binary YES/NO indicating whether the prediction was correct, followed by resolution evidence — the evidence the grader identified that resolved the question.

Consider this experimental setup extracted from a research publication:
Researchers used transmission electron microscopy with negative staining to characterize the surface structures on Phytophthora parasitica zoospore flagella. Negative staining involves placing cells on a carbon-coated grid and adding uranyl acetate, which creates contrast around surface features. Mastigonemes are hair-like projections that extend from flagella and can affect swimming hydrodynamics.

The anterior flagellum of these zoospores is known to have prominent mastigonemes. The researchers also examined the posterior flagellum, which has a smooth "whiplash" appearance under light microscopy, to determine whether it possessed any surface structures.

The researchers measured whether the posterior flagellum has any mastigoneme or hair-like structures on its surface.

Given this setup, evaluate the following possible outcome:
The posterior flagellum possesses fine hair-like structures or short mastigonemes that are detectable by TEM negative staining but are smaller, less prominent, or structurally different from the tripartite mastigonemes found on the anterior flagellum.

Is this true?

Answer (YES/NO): YES